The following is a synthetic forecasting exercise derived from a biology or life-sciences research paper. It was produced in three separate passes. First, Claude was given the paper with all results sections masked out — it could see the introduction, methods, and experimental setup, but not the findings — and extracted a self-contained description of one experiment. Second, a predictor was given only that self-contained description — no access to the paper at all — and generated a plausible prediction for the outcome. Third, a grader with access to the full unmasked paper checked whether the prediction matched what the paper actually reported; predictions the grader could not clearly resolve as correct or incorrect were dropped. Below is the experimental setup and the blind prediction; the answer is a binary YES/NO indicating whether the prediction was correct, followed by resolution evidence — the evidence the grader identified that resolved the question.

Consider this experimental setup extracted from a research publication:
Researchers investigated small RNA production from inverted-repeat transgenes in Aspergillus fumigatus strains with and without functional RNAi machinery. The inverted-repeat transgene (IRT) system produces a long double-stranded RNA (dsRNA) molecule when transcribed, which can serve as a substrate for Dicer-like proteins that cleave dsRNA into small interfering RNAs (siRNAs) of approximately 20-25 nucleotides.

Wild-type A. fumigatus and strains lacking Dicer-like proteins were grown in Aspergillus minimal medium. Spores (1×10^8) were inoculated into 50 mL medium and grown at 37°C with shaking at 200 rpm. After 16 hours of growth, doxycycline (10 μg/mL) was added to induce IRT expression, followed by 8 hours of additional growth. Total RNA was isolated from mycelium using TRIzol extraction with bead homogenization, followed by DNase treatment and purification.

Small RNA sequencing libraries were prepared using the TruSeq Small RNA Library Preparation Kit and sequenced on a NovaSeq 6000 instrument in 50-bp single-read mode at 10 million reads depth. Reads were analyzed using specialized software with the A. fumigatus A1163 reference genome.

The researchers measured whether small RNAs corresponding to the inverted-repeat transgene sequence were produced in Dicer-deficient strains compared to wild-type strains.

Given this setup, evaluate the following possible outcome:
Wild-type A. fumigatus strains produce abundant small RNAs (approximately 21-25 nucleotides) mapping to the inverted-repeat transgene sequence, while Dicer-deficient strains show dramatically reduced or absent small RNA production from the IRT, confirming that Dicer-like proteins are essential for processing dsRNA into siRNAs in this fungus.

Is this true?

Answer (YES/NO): NO